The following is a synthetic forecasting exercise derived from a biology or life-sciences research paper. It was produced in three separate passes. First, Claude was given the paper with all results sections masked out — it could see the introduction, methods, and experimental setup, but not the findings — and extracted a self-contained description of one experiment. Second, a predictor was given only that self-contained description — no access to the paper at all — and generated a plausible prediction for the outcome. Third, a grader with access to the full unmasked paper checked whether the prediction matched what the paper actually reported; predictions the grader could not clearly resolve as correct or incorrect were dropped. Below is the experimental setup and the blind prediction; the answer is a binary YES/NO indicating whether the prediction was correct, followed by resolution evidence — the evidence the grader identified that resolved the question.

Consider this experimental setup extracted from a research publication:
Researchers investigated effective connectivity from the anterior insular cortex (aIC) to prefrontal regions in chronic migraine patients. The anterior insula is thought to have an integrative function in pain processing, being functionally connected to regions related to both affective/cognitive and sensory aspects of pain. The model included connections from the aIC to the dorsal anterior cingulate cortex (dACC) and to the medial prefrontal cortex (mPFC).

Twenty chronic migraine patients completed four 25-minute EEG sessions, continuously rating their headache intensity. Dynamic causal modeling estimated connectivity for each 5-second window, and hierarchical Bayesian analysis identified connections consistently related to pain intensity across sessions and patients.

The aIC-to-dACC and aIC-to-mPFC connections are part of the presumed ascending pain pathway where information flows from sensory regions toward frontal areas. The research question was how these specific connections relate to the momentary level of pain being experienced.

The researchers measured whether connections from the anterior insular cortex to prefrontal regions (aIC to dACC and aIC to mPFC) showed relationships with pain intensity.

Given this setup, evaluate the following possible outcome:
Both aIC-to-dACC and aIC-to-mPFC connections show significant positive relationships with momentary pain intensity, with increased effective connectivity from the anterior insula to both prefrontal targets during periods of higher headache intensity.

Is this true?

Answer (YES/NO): NO